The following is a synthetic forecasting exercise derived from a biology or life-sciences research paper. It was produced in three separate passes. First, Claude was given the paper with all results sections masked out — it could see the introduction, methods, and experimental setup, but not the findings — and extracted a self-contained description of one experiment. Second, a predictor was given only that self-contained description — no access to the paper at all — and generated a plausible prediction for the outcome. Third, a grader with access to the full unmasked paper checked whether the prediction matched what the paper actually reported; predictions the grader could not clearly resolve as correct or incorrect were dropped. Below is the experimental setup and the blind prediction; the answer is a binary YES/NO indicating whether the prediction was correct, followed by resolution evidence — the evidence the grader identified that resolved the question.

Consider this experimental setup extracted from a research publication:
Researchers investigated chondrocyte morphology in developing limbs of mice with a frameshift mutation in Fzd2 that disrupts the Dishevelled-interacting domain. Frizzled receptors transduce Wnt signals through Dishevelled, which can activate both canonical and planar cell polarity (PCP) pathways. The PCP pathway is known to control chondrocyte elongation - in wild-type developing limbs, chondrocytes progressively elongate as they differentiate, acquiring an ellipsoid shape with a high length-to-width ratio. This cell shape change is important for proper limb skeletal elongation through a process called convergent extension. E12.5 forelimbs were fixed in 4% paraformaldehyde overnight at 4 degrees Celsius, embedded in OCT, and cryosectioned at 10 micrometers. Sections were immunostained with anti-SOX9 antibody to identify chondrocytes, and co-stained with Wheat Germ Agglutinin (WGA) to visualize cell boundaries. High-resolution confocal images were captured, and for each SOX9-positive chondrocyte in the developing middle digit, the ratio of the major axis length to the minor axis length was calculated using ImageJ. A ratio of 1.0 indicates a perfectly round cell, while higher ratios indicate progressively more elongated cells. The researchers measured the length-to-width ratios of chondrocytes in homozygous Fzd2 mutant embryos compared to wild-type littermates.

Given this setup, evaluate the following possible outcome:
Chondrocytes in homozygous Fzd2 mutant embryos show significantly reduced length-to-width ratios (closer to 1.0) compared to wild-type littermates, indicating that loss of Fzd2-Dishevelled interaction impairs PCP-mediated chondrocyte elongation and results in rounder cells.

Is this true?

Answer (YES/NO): YES